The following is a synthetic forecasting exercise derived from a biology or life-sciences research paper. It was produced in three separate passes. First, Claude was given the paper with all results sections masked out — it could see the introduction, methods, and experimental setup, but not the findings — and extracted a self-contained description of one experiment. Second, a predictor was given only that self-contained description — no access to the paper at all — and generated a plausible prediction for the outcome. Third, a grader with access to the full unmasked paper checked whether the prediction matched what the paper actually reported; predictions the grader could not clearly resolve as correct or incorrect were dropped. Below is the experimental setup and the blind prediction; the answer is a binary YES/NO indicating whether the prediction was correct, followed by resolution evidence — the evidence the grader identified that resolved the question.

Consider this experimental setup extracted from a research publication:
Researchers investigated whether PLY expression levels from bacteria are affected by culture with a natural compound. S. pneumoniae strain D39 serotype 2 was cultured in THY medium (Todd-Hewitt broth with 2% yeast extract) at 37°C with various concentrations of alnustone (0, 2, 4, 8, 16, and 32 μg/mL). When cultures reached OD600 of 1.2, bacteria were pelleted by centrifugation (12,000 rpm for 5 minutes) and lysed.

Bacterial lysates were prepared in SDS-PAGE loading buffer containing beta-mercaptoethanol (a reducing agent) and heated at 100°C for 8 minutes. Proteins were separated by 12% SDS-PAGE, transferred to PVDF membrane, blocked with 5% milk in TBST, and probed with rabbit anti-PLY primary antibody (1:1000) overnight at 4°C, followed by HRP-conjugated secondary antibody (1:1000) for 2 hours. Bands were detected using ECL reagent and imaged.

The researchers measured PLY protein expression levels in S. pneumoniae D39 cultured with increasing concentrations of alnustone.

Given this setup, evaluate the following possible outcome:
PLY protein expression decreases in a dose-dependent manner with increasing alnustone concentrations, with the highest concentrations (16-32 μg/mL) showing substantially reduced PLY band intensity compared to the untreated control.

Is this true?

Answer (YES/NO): NO